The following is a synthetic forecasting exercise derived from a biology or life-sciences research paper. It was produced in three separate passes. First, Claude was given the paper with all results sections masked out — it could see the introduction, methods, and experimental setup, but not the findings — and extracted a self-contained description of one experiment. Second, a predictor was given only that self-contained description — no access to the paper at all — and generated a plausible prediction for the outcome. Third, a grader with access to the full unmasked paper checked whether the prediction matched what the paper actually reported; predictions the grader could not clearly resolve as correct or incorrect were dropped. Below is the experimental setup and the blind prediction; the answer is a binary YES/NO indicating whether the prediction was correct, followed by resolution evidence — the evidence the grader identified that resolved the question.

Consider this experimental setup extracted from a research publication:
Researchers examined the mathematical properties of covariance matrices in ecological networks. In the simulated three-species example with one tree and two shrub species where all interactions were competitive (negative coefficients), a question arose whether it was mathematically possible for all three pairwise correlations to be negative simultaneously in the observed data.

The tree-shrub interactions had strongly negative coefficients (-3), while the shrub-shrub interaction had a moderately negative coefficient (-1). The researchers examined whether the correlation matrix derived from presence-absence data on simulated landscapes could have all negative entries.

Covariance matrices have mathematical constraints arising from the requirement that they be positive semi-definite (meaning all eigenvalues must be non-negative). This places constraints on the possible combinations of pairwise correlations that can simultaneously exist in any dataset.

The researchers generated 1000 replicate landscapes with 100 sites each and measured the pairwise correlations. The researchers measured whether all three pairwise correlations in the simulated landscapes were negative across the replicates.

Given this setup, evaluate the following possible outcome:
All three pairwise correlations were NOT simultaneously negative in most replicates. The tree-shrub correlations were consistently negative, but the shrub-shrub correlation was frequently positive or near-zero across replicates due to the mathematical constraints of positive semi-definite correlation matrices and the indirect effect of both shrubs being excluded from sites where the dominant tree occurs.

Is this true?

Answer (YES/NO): YES